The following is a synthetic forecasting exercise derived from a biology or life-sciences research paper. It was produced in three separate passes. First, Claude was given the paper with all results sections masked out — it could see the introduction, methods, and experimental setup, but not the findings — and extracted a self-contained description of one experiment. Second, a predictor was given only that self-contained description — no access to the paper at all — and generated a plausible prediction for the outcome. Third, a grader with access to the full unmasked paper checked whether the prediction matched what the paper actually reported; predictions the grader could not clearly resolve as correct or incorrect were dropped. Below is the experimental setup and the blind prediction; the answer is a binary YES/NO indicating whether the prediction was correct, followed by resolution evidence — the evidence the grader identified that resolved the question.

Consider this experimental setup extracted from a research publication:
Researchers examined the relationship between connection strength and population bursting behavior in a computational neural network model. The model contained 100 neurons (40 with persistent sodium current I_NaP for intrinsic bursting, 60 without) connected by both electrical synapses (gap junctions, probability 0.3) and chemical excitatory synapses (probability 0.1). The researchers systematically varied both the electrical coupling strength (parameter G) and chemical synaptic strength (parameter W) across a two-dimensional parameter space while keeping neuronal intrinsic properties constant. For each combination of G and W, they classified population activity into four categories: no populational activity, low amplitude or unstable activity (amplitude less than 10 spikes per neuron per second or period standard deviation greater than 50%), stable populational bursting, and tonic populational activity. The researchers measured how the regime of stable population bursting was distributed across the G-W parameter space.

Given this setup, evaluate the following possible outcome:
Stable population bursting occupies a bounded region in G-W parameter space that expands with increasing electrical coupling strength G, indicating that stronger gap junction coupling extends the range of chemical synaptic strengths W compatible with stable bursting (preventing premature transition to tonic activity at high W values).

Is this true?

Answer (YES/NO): NO